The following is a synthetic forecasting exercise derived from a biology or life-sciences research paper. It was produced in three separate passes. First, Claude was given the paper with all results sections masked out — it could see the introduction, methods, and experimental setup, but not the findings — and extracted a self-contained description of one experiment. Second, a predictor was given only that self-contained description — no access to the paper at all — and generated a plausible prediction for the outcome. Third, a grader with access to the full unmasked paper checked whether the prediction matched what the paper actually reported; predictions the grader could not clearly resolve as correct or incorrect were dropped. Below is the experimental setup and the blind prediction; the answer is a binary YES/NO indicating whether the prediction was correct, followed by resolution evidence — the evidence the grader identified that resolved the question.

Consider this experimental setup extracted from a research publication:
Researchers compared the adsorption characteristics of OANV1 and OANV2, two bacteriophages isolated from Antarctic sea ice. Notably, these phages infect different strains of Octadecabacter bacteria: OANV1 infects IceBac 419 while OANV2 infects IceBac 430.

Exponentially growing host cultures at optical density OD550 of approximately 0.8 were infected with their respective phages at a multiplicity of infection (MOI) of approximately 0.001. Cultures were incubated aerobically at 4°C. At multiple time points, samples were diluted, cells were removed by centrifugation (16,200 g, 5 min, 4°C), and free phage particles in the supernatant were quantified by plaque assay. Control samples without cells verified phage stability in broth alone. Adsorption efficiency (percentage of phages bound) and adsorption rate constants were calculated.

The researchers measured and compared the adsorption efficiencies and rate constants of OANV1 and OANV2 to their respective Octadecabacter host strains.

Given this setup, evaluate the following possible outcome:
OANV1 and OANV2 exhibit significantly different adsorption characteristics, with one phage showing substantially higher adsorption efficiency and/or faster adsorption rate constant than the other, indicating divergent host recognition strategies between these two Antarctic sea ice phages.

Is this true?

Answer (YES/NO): YES